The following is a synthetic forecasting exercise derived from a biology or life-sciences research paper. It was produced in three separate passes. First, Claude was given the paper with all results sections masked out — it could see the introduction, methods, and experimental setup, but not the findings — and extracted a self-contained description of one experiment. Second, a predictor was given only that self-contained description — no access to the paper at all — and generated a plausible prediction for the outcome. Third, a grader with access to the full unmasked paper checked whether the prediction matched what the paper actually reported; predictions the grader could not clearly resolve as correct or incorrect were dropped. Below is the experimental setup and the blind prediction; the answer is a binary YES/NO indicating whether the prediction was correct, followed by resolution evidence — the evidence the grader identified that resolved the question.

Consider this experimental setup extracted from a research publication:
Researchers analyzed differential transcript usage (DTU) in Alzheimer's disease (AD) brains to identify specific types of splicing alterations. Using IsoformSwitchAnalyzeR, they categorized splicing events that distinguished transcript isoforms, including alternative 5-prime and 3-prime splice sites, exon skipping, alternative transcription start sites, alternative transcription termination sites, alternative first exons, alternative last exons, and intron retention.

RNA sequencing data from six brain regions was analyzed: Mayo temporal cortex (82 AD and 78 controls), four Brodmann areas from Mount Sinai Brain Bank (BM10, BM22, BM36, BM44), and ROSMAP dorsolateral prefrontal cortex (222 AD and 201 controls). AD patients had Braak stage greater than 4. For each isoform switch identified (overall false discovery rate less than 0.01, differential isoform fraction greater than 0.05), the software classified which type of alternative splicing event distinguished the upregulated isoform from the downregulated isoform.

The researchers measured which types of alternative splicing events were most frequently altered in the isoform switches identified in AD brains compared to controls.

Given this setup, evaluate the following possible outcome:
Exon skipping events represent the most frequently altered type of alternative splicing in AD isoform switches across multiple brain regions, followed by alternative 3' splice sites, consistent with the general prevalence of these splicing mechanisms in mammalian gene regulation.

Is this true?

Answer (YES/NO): NO